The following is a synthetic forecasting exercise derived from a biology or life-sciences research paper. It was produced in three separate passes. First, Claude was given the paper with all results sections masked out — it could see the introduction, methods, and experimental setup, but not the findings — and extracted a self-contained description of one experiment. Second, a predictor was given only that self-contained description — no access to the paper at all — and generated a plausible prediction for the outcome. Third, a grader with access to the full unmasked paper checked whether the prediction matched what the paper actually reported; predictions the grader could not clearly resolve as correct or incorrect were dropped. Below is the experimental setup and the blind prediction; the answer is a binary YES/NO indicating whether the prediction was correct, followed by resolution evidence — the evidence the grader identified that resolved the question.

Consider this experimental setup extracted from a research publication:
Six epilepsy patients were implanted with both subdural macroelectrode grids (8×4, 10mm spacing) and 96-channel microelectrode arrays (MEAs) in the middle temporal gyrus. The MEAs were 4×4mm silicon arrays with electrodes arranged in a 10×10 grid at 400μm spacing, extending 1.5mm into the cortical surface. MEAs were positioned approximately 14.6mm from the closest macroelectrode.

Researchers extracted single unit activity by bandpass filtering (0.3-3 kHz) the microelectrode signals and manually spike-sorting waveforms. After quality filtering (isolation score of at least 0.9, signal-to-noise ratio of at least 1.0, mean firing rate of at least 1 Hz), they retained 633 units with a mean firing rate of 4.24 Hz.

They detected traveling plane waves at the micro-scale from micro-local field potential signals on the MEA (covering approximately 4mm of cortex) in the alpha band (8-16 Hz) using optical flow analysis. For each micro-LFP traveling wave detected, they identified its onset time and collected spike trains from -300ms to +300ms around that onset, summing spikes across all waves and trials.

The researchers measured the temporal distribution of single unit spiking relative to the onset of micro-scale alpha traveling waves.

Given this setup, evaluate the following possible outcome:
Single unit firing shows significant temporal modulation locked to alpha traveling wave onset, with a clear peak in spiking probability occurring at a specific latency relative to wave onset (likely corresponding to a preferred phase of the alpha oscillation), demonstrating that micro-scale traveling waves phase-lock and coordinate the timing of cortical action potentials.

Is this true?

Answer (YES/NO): YES